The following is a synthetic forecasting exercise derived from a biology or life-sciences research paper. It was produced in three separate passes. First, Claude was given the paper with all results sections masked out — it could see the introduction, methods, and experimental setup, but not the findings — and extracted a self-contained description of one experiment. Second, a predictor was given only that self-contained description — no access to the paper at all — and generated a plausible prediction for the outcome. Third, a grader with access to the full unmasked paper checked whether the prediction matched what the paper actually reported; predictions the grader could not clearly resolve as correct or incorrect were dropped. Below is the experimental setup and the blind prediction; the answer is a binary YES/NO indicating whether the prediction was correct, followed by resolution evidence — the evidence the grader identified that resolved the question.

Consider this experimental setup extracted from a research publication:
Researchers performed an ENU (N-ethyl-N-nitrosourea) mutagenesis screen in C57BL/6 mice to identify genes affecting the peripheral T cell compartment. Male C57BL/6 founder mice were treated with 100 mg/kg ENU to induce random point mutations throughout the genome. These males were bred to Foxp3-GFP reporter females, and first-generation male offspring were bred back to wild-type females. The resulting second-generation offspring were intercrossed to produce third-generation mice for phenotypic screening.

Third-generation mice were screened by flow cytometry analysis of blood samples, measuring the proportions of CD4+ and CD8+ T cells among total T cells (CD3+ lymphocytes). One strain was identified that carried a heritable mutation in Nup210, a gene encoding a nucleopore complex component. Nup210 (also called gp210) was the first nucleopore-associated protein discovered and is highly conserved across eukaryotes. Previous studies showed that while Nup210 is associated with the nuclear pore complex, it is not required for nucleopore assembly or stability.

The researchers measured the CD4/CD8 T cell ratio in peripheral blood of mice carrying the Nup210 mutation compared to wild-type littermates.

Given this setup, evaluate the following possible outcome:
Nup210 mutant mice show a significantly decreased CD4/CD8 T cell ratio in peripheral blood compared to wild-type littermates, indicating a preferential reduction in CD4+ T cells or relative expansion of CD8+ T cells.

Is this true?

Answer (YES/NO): YES